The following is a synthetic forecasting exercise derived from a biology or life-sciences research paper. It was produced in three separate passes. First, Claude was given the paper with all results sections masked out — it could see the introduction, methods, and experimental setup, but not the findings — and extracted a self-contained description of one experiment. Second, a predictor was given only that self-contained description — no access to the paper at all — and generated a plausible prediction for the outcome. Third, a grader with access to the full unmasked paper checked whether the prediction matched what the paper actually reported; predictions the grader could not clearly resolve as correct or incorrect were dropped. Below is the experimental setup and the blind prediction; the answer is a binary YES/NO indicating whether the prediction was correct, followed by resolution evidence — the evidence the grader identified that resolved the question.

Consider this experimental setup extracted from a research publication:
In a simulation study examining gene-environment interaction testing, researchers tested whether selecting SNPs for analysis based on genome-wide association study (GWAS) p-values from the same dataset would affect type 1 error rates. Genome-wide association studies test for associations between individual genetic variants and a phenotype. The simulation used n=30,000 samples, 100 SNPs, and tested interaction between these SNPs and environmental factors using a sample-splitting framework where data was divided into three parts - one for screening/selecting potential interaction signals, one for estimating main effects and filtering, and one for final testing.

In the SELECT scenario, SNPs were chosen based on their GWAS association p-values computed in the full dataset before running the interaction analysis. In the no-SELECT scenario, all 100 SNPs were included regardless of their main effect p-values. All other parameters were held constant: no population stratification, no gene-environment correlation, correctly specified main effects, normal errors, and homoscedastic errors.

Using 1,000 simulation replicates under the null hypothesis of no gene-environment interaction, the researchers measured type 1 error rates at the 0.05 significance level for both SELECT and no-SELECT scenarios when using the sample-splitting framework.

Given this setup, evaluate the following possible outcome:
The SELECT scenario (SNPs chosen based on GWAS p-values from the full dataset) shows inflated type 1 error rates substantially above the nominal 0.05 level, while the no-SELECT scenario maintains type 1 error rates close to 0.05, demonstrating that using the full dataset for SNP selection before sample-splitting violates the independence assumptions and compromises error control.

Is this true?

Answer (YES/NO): NO